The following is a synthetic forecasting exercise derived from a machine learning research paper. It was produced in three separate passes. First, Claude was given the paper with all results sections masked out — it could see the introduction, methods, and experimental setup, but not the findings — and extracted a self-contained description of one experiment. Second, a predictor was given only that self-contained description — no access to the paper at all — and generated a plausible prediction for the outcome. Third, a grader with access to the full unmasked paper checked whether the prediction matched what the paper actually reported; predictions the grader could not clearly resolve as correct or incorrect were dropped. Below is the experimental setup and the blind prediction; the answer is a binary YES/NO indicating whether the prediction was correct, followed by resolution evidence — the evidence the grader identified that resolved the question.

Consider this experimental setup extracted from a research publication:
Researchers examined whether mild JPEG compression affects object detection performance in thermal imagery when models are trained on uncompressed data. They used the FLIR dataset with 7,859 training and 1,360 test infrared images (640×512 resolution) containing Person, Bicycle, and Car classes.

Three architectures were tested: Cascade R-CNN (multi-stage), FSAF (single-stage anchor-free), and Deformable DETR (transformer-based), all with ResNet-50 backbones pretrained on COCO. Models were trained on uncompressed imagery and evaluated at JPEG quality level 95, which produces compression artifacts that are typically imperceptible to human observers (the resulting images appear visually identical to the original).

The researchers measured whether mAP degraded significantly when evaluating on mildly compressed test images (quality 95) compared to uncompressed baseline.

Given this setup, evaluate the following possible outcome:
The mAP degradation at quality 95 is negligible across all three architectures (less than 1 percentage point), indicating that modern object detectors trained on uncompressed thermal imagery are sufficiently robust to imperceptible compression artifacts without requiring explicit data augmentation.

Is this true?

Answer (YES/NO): YES